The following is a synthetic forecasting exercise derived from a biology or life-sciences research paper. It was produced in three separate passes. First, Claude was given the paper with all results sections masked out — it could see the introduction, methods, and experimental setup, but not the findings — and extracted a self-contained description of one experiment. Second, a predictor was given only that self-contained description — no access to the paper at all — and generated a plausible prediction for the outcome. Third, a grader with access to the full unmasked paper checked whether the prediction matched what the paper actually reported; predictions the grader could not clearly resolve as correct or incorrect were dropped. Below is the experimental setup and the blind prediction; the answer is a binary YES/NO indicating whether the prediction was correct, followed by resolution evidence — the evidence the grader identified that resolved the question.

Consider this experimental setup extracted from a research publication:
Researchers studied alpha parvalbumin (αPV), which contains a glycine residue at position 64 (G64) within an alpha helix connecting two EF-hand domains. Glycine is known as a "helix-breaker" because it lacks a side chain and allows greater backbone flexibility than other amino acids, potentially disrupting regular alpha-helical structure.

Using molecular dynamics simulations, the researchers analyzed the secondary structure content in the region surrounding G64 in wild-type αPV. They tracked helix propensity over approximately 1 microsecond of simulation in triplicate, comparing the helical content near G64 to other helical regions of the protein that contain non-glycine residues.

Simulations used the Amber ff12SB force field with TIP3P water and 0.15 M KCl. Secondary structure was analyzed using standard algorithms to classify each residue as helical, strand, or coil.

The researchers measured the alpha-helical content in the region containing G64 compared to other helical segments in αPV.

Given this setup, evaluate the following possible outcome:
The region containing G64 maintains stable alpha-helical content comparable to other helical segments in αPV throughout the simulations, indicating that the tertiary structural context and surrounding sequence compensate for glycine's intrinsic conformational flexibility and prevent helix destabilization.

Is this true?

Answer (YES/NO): NO